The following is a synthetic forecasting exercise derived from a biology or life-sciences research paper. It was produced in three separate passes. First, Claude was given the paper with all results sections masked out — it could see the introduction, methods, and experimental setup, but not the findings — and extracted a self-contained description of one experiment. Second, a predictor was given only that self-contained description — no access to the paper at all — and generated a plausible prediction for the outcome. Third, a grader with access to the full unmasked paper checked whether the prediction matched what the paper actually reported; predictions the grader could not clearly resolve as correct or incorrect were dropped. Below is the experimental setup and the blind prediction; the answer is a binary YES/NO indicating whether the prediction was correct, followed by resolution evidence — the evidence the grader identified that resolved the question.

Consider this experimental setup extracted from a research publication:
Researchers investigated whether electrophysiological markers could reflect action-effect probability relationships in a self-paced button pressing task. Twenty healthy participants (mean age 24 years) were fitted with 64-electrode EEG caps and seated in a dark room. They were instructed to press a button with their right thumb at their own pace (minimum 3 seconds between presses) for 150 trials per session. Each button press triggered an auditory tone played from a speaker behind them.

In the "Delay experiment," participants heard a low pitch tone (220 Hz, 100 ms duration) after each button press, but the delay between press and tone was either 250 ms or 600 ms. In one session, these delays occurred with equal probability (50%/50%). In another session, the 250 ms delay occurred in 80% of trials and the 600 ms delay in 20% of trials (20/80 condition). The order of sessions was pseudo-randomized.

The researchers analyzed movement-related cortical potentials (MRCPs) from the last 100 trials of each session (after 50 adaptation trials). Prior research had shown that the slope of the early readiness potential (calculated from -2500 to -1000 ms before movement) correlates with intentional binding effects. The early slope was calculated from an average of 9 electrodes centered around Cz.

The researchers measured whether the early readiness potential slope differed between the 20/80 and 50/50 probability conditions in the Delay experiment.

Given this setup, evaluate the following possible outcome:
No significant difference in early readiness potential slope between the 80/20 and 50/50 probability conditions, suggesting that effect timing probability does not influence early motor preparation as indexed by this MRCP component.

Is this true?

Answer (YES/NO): YES